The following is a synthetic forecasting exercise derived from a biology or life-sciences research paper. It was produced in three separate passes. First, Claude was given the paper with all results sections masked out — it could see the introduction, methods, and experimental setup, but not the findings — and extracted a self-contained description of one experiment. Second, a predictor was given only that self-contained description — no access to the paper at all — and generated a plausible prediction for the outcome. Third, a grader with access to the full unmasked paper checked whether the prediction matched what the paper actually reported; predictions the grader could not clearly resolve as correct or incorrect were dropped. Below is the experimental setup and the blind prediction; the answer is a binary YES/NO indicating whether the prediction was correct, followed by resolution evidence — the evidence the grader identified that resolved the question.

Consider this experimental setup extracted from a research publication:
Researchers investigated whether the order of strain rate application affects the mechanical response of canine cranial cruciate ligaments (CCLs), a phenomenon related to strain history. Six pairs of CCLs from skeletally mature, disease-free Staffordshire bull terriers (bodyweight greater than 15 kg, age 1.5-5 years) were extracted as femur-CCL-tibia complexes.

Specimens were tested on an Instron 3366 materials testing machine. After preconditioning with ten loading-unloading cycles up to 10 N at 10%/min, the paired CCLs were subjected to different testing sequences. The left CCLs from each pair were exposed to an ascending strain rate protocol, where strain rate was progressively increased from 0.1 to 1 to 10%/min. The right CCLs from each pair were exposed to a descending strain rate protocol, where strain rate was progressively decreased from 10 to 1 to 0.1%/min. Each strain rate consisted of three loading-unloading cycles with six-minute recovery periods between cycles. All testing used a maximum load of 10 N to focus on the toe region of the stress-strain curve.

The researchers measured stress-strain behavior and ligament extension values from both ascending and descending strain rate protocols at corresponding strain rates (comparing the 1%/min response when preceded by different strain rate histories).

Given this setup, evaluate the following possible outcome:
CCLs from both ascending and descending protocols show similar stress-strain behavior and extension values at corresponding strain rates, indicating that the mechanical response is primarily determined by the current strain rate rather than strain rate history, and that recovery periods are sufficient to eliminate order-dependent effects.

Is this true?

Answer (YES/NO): NO